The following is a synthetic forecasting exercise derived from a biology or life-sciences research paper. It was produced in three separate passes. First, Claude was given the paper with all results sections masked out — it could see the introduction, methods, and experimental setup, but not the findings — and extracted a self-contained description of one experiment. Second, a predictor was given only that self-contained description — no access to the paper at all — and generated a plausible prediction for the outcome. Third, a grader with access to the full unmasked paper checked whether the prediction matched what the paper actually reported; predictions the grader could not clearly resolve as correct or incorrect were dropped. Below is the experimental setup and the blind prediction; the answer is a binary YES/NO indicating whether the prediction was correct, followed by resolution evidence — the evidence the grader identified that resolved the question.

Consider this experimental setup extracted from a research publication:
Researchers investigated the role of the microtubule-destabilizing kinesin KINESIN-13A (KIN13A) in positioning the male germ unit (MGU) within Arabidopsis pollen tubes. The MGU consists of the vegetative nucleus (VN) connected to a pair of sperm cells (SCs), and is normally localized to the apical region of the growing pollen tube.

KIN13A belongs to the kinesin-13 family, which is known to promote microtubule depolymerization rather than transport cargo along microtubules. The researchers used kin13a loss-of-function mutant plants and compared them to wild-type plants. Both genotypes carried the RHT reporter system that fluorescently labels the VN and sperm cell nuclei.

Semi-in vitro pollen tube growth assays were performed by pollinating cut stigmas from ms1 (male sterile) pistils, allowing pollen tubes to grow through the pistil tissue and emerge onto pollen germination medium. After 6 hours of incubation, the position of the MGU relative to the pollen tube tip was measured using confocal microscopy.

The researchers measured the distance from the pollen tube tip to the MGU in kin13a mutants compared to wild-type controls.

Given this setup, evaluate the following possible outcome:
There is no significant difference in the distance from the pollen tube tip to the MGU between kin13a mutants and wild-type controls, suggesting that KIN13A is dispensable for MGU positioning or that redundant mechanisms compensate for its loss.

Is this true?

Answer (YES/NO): NO